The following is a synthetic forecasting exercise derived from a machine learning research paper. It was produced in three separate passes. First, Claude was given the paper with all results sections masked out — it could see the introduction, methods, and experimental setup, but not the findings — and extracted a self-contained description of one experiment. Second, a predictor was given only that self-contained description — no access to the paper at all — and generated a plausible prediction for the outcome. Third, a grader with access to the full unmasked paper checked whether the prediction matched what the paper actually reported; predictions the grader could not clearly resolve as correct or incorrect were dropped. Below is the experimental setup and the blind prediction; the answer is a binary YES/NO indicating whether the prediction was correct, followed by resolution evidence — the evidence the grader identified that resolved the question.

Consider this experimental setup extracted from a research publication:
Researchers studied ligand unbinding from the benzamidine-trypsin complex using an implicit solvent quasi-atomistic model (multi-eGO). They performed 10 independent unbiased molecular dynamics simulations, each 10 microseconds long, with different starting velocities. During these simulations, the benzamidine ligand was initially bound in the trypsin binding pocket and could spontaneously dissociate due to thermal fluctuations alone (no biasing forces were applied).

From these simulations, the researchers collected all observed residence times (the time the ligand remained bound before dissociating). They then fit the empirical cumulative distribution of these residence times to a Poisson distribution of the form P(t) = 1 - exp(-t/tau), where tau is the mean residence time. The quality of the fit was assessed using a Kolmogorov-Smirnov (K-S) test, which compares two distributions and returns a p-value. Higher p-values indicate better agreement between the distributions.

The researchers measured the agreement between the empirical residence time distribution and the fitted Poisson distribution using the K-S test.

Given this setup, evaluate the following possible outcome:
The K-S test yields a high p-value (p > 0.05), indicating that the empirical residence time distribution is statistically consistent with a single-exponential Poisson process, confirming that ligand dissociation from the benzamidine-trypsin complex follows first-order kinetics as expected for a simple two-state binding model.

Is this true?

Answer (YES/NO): YES